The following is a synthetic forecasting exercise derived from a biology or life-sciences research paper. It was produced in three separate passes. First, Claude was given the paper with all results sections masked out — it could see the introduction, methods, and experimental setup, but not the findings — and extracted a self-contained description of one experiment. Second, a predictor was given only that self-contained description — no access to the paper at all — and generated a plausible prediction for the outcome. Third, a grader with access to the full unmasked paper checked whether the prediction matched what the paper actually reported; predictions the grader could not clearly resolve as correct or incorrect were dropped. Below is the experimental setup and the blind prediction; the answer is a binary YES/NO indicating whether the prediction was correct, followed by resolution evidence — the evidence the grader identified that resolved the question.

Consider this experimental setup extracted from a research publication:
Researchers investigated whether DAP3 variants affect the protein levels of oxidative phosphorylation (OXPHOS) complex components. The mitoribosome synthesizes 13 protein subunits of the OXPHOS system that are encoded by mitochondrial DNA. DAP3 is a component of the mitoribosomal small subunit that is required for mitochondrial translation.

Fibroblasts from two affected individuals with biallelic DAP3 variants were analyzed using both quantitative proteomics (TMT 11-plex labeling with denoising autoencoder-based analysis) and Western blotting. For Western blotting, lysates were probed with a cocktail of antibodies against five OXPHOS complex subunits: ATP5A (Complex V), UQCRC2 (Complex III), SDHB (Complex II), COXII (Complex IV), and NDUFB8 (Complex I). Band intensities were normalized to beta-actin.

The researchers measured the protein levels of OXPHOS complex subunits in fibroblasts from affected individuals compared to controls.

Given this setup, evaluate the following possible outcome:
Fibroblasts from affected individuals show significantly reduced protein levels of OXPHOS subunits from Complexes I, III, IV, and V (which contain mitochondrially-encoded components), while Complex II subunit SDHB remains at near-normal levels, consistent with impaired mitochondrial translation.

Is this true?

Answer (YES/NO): NO